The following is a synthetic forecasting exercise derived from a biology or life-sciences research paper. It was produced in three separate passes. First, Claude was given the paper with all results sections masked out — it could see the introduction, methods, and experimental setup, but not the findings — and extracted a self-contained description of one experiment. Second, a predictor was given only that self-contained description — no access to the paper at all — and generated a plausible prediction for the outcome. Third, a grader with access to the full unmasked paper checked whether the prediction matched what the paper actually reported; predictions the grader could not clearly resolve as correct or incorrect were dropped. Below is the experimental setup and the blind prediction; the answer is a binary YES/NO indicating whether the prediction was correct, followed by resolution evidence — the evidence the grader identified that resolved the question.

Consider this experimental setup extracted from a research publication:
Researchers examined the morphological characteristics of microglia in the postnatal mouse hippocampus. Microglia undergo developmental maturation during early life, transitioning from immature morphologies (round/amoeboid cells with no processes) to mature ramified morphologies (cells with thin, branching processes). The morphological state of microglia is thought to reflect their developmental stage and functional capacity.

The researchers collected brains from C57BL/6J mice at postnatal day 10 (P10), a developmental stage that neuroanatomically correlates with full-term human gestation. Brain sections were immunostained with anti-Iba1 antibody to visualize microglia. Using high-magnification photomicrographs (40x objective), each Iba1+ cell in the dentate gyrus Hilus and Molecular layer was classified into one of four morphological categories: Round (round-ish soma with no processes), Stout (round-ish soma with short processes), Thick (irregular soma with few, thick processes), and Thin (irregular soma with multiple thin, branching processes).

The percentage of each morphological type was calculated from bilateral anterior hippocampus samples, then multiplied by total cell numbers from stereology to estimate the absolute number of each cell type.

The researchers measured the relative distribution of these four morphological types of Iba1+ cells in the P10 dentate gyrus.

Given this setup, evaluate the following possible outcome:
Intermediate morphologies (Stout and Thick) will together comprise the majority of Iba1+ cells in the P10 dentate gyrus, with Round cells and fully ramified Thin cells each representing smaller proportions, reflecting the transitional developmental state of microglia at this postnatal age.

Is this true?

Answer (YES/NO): NO